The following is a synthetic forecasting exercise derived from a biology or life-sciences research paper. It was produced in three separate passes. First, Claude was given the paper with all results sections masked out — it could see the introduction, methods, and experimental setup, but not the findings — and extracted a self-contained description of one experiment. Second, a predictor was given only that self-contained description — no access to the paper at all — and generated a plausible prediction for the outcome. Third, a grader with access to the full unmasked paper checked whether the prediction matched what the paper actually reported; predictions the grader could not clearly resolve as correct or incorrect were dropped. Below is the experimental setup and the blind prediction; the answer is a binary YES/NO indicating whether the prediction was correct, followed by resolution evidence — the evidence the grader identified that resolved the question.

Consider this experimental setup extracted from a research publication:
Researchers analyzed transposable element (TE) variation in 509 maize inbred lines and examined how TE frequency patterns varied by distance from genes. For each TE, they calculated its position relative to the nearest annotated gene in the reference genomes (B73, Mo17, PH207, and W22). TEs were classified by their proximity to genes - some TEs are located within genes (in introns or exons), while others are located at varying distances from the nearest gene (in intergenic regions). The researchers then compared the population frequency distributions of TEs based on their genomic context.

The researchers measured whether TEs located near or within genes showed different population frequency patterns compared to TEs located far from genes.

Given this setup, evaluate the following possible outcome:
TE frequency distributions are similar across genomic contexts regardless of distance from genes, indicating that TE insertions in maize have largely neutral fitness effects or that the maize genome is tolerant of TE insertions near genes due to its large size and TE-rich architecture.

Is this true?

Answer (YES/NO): NO